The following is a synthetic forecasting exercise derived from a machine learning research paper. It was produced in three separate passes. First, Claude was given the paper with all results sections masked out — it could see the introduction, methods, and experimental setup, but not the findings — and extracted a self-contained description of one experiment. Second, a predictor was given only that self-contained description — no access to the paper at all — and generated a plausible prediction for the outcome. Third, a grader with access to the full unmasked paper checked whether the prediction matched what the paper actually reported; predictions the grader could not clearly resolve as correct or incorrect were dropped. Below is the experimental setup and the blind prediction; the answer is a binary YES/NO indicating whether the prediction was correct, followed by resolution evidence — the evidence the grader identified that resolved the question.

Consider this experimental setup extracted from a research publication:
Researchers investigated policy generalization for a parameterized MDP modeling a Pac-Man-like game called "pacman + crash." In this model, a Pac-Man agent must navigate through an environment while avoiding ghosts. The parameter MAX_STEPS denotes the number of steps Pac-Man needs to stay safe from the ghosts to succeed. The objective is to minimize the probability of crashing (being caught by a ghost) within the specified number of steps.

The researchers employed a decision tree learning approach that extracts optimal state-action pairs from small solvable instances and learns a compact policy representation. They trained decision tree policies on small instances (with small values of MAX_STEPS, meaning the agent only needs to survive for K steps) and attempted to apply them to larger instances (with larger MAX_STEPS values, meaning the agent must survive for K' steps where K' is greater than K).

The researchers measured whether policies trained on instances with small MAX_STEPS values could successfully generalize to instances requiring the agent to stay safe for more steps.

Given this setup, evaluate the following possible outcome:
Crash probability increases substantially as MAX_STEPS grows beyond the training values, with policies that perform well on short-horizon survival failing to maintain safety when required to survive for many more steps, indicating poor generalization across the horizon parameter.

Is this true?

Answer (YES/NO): YES